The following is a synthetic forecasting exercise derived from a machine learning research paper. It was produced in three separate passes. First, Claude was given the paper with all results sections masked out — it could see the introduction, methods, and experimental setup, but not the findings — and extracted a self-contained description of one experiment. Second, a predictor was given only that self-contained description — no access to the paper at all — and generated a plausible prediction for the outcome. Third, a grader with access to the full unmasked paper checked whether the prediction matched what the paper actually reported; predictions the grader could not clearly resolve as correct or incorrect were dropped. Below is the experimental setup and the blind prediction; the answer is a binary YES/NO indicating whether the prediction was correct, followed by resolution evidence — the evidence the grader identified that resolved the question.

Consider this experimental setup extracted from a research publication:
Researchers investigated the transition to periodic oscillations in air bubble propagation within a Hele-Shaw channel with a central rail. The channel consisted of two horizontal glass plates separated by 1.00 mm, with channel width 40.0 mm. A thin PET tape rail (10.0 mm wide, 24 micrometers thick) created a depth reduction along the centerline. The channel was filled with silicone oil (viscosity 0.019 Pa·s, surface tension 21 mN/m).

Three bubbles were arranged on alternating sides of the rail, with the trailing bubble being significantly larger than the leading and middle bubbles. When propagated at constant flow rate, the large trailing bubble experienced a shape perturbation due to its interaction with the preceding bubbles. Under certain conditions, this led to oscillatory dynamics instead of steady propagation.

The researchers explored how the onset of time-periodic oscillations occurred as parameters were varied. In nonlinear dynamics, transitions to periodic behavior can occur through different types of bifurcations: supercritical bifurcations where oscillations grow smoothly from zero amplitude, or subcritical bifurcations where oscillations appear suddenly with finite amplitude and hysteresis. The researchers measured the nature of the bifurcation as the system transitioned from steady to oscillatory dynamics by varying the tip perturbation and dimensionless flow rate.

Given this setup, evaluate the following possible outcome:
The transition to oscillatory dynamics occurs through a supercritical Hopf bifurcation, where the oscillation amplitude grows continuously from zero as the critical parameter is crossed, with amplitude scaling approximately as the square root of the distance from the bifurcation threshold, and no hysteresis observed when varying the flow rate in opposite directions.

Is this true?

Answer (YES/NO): YES